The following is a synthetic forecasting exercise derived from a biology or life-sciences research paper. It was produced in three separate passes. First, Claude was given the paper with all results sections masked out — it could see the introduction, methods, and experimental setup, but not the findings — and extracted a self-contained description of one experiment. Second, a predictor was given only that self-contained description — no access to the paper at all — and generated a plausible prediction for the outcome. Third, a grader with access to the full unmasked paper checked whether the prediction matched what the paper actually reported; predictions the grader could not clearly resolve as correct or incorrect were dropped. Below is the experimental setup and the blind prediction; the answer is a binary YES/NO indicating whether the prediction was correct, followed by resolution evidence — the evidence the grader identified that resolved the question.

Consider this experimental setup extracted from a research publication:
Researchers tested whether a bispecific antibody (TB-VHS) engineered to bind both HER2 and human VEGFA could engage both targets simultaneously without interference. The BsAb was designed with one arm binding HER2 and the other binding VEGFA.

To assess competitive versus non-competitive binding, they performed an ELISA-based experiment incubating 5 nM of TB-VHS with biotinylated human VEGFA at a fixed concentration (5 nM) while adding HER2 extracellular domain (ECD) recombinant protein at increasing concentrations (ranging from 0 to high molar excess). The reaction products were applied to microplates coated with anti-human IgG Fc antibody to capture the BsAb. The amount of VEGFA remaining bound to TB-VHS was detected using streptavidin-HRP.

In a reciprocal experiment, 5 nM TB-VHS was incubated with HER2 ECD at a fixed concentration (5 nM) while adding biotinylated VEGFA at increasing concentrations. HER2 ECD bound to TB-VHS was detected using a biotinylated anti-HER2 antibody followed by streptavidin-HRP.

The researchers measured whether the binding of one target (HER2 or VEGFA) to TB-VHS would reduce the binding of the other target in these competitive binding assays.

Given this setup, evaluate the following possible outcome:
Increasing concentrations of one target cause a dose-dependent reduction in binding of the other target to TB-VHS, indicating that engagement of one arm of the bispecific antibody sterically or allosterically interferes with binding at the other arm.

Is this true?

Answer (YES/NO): NO